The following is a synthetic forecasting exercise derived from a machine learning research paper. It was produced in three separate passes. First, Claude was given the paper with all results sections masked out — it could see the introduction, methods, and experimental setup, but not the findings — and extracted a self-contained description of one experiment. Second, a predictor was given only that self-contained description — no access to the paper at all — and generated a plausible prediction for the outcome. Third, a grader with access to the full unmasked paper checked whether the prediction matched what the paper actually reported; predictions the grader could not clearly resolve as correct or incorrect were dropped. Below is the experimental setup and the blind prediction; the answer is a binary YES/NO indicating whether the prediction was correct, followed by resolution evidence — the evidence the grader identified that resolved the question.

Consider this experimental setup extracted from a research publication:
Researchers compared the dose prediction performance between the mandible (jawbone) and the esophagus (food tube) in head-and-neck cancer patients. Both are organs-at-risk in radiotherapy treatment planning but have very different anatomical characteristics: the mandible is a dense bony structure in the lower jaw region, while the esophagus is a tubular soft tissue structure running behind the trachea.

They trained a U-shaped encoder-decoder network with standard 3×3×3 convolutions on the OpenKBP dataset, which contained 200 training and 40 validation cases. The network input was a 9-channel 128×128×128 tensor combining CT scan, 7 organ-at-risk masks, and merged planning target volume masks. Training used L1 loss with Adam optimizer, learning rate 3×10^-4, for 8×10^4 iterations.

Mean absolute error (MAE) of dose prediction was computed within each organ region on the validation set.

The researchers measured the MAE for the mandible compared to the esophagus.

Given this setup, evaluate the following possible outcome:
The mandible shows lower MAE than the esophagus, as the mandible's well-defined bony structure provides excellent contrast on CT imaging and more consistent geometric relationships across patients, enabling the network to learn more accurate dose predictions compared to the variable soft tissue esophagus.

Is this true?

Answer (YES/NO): NO